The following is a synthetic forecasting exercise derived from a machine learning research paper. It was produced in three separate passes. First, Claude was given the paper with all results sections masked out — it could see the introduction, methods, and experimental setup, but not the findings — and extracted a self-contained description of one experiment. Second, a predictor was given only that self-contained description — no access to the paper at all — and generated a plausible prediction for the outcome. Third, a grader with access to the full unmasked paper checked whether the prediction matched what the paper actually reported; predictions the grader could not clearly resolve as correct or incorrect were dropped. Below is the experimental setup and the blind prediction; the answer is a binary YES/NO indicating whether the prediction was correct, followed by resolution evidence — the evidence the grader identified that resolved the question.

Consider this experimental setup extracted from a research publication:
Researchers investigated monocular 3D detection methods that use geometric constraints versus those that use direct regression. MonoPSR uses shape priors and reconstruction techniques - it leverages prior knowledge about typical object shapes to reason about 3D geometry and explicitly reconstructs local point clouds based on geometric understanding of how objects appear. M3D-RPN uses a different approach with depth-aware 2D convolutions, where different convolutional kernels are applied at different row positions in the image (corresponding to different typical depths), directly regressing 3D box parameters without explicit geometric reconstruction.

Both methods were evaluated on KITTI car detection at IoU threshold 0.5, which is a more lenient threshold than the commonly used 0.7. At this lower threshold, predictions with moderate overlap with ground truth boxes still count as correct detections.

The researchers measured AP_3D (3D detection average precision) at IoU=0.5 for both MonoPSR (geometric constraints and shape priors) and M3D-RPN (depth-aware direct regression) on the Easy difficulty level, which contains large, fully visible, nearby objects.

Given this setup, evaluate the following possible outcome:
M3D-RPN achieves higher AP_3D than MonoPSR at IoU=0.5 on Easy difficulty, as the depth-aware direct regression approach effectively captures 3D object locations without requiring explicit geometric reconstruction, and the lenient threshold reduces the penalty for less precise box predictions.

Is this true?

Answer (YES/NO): NO